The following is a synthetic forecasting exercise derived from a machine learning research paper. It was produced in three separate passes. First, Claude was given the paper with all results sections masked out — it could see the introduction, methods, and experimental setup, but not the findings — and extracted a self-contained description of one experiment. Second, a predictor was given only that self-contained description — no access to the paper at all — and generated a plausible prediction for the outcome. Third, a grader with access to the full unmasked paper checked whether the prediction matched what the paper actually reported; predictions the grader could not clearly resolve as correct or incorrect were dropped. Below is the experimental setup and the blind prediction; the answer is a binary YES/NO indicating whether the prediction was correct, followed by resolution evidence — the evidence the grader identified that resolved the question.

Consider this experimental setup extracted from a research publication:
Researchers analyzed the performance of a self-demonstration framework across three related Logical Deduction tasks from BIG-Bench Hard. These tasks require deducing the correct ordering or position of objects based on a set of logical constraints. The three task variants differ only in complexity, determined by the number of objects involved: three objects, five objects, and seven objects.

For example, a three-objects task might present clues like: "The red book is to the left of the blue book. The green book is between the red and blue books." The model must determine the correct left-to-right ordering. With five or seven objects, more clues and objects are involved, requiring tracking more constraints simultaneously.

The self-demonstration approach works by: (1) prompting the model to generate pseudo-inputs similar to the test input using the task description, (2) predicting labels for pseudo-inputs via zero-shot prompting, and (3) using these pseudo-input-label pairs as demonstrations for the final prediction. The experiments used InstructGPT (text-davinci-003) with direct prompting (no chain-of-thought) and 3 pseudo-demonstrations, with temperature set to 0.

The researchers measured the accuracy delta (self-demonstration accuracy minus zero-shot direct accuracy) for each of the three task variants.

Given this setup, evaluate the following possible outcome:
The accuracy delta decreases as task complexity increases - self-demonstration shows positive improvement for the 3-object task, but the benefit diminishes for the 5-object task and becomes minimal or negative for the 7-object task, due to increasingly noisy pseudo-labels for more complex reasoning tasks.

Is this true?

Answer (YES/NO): NO